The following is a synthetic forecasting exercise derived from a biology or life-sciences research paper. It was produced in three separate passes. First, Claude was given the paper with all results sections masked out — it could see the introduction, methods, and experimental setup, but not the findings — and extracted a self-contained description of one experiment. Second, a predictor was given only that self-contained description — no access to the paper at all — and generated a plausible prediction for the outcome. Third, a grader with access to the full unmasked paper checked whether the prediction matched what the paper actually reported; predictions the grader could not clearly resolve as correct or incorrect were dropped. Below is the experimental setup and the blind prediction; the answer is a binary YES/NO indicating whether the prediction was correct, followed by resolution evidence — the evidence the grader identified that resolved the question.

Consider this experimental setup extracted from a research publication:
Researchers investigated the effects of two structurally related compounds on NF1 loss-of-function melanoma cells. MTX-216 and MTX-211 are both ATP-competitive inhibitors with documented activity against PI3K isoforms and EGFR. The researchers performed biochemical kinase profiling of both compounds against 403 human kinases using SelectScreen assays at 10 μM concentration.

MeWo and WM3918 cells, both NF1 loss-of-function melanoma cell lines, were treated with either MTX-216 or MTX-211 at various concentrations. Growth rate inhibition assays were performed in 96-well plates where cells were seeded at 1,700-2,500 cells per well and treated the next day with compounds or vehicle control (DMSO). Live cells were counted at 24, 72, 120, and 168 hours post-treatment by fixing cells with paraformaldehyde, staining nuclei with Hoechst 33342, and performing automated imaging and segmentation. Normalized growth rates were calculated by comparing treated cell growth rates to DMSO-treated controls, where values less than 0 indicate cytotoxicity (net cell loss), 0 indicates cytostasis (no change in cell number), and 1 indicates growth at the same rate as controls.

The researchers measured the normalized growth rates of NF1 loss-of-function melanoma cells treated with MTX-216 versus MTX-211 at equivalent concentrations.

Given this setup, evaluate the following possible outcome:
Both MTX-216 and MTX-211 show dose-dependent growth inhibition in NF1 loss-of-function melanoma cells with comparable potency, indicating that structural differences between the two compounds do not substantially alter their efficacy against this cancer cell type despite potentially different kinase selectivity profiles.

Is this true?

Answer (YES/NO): NO